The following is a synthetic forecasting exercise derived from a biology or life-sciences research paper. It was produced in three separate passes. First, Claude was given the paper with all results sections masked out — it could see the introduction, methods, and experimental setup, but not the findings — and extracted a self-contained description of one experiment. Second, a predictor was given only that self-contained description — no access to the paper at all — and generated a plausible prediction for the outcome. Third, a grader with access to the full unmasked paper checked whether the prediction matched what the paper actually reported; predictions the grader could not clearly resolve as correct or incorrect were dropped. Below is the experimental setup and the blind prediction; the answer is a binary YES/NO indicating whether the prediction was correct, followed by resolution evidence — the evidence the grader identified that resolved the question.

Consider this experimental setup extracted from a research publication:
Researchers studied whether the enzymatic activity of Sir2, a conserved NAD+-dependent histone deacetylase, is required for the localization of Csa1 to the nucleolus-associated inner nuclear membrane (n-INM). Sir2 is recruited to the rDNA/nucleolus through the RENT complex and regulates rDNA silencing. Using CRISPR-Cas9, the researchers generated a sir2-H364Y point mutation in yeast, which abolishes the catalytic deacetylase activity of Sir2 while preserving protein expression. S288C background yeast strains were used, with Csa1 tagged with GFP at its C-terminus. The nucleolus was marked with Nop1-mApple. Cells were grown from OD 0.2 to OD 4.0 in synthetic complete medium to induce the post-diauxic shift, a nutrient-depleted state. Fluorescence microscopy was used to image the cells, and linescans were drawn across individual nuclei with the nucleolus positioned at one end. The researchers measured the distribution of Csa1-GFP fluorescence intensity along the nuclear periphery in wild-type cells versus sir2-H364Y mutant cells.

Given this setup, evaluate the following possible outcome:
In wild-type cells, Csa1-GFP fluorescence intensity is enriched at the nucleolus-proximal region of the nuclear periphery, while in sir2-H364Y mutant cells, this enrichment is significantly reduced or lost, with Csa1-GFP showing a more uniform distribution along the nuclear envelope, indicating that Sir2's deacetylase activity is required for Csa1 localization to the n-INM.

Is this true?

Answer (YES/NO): YES